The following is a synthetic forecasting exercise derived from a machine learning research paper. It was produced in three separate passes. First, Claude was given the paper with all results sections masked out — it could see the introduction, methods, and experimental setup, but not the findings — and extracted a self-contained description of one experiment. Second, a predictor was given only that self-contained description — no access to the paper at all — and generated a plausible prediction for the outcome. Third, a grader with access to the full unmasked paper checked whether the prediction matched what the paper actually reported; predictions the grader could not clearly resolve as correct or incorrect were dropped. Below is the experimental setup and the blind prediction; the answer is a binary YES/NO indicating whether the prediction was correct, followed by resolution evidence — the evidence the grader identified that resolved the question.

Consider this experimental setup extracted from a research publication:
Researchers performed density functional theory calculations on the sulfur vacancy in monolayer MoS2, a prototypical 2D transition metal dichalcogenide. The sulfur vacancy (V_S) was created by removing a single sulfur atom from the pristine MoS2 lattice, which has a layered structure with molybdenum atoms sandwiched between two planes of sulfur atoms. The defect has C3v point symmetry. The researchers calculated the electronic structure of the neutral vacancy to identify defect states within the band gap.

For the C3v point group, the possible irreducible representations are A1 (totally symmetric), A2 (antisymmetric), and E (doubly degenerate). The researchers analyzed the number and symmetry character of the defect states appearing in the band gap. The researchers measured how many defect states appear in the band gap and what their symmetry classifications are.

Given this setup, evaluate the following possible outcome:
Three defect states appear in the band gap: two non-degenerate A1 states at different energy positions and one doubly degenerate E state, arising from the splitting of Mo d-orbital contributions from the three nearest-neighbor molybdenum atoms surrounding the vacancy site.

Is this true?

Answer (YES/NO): NO